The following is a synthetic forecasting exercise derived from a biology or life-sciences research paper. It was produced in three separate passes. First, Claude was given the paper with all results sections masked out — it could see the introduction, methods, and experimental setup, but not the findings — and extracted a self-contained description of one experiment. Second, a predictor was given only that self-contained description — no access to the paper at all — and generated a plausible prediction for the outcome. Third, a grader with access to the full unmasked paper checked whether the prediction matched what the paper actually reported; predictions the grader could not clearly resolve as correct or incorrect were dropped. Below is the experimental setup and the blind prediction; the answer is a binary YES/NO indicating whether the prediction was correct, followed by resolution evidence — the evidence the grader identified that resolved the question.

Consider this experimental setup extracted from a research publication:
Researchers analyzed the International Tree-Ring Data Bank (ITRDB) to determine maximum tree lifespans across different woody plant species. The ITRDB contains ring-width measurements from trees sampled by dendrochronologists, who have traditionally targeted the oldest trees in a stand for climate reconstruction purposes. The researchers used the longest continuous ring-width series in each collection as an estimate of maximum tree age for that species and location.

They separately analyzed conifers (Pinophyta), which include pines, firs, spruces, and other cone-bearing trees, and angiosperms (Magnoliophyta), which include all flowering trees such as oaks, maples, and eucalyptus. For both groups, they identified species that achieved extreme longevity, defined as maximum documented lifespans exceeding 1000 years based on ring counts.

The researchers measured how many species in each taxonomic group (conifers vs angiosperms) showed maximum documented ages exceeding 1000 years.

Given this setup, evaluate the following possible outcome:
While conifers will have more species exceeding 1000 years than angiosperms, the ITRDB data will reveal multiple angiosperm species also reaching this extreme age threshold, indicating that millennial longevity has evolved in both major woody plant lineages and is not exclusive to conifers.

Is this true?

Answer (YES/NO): NO